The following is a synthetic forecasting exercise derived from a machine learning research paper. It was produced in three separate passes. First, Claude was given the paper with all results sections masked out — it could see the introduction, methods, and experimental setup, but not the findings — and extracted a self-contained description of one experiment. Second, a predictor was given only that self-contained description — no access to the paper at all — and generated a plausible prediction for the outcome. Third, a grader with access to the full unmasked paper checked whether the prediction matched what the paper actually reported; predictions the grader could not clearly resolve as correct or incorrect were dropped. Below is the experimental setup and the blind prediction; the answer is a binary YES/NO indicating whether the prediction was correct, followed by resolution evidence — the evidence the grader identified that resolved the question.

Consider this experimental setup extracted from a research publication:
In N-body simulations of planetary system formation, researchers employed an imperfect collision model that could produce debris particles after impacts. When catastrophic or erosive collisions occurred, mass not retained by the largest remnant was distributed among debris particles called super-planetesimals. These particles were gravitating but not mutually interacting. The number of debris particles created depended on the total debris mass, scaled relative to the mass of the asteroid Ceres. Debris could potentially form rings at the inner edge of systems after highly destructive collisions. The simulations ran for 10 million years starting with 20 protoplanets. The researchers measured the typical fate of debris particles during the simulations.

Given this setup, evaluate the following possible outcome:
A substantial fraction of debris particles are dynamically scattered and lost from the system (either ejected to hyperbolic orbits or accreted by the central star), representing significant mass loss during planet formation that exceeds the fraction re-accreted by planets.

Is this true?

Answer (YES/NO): NO